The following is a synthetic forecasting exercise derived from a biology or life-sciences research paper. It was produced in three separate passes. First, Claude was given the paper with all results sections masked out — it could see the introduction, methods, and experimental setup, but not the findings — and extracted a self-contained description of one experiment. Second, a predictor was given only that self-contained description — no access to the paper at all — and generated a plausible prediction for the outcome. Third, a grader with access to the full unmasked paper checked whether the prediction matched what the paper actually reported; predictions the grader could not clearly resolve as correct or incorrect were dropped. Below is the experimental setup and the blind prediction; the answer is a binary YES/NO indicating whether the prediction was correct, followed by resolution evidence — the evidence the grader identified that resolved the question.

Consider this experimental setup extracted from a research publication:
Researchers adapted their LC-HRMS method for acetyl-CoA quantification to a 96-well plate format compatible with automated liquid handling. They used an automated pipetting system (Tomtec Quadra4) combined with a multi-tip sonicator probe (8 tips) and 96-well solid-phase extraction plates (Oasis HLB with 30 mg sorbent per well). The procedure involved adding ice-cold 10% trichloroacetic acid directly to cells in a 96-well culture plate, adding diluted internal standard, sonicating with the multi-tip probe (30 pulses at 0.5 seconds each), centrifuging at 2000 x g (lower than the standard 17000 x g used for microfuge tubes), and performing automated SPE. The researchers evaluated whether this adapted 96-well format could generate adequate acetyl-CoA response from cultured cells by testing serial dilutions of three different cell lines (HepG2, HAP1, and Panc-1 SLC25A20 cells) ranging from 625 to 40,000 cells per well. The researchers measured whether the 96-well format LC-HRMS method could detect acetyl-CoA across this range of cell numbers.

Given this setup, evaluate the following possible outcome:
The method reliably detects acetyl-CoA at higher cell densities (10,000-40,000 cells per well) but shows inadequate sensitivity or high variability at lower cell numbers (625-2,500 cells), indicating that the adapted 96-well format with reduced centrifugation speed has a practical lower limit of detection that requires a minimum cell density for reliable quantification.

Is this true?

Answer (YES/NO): NO